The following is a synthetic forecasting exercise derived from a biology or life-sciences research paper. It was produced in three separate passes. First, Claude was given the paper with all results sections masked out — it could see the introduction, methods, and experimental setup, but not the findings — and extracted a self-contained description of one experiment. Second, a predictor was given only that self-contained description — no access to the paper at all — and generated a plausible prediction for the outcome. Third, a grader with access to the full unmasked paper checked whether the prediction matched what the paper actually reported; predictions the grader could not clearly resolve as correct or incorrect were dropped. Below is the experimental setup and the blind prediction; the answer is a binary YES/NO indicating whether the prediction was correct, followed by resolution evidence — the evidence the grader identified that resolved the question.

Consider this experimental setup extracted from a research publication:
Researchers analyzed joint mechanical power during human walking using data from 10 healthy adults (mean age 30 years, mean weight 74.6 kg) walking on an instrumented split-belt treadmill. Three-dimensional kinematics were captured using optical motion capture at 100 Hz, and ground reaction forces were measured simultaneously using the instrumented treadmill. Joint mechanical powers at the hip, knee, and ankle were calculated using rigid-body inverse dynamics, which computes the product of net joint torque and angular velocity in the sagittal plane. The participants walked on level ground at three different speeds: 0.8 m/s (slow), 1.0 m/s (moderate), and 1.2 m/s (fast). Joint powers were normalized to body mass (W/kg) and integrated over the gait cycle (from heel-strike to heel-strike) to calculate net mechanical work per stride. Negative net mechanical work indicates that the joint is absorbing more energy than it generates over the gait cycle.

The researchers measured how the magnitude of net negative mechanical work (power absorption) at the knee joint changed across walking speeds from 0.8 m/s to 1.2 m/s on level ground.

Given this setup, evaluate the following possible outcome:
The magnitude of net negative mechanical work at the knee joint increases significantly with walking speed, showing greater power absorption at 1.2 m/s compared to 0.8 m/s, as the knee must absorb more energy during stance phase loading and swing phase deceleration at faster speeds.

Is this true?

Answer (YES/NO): YES